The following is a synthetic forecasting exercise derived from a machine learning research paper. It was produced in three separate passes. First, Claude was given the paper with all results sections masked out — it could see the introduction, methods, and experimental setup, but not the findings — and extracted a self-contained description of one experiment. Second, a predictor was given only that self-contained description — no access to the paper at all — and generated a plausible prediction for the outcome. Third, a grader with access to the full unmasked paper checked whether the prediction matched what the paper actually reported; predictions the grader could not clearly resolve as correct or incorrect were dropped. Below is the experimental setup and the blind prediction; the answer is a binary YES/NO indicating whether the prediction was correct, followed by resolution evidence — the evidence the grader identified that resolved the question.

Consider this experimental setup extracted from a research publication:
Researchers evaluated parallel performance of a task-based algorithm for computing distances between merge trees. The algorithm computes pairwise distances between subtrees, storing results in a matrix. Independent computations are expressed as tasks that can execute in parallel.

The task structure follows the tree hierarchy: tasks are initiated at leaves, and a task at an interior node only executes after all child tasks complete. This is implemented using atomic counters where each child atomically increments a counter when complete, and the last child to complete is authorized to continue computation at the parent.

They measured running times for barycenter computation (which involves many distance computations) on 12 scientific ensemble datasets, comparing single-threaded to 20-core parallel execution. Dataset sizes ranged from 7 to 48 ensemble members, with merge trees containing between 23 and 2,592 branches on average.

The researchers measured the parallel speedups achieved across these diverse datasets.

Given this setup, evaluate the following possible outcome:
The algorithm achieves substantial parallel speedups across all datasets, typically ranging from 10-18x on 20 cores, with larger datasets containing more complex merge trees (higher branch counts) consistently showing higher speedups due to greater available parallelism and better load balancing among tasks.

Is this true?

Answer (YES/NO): NO